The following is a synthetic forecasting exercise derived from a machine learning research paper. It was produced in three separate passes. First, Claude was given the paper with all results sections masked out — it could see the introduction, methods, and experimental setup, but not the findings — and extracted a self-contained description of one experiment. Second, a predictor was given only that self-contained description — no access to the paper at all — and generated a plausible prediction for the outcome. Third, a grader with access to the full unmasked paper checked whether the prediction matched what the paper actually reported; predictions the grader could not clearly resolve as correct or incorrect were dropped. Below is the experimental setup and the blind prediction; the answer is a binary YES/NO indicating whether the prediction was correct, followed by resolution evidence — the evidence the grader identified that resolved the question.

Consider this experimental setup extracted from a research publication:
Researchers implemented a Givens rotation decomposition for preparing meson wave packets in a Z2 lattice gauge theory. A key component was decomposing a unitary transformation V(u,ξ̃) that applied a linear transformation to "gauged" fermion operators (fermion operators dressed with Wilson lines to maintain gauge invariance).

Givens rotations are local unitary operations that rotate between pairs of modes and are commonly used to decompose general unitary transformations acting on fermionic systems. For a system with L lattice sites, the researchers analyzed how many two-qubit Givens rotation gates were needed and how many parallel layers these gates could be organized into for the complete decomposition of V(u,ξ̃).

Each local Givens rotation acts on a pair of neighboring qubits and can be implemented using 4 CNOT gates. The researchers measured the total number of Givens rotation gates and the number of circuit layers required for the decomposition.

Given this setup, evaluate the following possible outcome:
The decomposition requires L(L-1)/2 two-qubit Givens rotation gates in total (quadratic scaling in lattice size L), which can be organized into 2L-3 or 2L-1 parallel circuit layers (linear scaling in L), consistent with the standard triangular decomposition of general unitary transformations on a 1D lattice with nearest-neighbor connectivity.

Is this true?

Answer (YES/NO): YES